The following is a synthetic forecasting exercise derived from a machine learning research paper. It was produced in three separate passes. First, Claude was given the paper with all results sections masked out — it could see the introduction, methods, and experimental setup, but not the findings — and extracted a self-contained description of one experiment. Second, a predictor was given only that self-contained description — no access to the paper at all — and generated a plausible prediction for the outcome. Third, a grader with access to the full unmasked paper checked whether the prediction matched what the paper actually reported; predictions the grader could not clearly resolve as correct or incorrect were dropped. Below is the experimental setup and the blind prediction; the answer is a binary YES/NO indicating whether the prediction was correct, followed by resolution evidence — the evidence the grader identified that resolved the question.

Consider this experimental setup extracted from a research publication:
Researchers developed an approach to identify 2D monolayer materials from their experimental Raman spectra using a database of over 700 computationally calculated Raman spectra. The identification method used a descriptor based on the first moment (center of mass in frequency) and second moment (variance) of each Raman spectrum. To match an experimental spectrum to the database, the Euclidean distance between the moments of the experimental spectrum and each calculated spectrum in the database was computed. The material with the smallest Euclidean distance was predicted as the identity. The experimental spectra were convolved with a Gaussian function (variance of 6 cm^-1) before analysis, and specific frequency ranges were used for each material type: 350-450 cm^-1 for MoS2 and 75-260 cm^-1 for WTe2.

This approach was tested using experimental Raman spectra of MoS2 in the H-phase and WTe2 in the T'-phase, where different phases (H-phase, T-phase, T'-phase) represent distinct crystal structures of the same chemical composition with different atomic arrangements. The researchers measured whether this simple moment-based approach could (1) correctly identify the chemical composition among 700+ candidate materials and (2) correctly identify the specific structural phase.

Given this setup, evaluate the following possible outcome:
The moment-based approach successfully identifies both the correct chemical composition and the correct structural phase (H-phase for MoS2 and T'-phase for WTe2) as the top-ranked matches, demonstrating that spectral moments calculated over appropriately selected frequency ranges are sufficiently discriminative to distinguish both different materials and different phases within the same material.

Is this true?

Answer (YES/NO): YES